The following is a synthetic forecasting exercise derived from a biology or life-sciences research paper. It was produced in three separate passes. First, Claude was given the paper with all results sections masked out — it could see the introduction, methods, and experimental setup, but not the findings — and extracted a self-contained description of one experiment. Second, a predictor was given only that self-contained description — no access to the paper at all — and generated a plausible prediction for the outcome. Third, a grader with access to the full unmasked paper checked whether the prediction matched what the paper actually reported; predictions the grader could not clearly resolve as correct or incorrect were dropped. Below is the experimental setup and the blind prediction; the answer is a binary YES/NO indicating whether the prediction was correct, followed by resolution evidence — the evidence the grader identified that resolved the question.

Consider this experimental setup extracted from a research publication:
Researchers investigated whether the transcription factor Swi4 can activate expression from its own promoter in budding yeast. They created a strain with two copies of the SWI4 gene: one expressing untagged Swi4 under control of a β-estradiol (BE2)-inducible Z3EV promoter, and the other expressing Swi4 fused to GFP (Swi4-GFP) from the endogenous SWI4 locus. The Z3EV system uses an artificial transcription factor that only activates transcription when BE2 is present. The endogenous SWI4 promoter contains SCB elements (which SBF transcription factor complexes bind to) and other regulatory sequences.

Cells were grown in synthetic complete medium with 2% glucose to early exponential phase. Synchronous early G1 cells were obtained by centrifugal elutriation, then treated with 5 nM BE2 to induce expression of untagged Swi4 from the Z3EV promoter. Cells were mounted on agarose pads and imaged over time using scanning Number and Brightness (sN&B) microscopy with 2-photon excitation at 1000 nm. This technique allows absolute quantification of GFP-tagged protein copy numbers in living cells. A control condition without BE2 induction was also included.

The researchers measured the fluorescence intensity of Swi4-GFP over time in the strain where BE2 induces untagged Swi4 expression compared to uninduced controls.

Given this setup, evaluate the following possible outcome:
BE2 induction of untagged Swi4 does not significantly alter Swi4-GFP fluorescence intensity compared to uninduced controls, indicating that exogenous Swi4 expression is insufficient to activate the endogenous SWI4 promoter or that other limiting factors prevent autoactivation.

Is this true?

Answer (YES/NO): NO